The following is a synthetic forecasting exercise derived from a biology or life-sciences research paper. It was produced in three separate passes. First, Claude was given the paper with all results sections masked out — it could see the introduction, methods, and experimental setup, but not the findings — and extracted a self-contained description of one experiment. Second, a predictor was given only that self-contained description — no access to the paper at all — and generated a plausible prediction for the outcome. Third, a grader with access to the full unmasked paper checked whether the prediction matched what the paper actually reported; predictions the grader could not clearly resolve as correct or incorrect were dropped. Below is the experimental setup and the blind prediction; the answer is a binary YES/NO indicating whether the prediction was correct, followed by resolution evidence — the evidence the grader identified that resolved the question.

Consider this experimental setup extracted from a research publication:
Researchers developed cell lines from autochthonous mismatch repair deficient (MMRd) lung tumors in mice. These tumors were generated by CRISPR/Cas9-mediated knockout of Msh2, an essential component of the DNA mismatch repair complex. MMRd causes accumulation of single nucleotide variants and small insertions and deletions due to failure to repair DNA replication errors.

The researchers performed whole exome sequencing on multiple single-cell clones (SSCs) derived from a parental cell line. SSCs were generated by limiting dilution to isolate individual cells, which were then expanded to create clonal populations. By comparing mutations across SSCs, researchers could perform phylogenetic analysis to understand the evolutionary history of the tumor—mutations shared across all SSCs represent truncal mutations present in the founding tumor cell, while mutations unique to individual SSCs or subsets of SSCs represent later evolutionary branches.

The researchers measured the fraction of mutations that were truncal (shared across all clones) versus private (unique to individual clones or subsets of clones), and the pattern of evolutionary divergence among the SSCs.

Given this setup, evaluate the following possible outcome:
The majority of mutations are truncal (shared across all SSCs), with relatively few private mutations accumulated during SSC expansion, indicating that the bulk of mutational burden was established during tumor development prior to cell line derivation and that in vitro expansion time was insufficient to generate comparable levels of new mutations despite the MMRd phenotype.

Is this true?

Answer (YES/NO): NO